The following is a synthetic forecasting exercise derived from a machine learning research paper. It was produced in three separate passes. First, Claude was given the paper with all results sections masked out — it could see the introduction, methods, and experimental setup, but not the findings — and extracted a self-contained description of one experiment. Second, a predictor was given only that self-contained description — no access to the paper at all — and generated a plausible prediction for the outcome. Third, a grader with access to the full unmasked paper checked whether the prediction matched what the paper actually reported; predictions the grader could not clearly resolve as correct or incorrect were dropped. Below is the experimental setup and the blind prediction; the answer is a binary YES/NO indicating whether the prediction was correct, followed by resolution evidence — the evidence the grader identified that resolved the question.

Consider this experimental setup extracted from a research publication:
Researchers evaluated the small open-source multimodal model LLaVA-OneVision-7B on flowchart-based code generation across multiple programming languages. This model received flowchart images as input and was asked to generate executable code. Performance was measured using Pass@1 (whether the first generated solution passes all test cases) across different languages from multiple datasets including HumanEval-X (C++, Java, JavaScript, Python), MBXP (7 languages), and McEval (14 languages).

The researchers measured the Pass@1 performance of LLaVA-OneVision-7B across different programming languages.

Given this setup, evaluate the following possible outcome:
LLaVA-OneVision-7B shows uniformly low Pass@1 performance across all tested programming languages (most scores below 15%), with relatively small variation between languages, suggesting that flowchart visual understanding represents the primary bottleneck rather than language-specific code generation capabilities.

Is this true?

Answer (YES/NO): NO